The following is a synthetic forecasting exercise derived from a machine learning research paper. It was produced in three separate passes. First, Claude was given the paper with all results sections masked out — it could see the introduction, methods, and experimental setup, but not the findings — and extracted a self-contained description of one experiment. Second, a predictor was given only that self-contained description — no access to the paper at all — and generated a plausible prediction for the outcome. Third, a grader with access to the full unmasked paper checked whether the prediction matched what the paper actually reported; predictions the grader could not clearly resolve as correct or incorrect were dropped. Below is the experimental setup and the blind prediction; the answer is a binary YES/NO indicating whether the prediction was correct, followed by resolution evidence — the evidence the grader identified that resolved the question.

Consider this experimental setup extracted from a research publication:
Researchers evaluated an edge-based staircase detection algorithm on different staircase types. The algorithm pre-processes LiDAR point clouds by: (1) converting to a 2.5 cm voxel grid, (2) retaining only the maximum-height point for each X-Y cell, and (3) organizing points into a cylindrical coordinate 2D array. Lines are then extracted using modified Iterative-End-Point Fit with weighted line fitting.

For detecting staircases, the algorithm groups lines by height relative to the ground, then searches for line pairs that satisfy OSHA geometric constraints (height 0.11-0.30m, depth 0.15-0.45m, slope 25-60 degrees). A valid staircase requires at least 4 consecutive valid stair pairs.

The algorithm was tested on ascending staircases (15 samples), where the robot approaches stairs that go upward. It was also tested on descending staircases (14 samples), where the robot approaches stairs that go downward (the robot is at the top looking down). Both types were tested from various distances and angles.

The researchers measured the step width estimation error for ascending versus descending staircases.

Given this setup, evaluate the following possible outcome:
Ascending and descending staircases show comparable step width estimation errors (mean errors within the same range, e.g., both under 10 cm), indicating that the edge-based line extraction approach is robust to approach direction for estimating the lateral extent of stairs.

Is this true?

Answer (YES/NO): NO